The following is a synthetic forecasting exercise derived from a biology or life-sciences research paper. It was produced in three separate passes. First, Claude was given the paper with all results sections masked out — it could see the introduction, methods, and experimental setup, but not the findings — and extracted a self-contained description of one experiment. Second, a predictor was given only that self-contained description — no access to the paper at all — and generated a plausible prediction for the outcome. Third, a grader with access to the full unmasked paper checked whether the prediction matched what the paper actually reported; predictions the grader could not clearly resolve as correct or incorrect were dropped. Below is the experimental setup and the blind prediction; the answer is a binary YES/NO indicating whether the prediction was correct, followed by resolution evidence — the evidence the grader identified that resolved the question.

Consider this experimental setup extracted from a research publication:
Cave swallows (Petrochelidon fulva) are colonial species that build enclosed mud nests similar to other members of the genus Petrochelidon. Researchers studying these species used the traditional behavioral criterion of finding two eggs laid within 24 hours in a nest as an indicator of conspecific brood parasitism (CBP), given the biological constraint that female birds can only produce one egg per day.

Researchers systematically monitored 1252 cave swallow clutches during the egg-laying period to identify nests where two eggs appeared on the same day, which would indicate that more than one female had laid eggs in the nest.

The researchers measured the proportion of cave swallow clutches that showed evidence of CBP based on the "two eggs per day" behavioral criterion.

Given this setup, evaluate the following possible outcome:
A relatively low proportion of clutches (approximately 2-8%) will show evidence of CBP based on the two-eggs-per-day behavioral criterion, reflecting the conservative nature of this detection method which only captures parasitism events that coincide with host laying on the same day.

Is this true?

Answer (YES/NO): YES